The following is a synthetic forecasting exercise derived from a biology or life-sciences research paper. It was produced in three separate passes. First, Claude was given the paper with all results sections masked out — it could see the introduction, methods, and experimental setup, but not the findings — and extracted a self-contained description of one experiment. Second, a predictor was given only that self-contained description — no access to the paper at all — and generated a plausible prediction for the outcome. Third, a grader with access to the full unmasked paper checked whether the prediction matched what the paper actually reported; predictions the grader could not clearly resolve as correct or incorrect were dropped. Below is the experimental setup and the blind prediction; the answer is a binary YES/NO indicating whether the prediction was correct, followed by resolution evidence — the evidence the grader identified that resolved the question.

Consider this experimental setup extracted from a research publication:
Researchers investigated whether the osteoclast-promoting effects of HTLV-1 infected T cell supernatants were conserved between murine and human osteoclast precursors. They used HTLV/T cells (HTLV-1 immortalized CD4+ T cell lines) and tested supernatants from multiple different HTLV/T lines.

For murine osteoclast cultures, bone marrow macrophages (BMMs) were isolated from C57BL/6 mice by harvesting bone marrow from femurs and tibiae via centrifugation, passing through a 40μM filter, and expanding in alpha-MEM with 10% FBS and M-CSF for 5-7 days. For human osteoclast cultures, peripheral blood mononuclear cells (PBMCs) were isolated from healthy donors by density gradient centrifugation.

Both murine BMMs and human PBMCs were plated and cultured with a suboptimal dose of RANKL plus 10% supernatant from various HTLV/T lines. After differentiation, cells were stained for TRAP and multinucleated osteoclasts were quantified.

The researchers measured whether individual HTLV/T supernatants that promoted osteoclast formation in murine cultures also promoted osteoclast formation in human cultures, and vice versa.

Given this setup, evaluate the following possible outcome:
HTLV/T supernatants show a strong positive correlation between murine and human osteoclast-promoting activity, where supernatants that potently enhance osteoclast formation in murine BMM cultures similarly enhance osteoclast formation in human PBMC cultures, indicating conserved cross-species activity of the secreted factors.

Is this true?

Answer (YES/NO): YES